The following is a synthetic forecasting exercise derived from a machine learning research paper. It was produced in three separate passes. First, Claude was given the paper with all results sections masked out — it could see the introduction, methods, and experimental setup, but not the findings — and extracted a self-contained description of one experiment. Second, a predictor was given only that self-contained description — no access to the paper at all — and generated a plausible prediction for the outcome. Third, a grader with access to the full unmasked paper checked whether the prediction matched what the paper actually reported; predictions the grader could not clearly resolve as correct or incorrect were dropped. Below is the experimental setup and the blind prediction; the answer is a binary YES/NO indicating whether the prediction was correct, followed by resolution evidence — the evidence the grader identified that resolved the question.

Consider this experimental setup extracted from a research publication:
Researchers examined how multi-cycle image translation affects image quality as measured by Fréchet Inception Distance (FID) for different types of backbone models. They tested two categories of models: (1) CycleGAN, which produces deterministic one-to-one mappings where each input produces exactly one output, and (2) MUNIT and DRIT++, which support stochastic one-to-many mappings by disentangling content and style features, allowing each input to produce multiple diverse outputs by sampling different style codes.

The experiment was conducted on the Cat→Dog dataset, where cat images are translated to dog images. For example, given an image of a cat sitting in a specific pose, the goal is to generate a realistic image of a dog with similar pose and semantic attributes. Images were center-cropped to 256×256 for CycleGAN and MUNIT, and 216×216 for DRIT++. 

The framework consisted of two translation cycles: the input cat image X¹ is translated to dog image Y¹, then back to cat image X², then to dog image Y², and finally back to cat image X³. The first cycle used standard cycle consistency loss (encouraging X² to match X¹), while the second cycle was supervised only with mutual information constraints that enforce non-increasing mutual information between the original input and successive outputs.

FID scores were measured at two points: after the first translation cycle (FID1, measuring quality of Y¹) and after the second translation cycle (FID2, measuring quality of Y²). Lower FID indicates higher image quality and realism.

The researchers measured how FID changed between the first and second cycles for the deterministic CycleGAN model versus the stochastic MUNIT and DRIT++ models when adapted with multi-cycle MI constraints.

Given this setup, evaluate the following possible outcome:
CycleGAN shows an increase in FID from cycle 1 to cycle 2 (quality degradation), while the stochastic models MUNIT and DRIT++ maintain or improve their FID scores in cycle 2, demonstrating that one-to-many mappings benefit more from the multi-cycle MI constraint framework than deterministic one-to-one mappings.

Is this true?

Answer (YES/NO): NO